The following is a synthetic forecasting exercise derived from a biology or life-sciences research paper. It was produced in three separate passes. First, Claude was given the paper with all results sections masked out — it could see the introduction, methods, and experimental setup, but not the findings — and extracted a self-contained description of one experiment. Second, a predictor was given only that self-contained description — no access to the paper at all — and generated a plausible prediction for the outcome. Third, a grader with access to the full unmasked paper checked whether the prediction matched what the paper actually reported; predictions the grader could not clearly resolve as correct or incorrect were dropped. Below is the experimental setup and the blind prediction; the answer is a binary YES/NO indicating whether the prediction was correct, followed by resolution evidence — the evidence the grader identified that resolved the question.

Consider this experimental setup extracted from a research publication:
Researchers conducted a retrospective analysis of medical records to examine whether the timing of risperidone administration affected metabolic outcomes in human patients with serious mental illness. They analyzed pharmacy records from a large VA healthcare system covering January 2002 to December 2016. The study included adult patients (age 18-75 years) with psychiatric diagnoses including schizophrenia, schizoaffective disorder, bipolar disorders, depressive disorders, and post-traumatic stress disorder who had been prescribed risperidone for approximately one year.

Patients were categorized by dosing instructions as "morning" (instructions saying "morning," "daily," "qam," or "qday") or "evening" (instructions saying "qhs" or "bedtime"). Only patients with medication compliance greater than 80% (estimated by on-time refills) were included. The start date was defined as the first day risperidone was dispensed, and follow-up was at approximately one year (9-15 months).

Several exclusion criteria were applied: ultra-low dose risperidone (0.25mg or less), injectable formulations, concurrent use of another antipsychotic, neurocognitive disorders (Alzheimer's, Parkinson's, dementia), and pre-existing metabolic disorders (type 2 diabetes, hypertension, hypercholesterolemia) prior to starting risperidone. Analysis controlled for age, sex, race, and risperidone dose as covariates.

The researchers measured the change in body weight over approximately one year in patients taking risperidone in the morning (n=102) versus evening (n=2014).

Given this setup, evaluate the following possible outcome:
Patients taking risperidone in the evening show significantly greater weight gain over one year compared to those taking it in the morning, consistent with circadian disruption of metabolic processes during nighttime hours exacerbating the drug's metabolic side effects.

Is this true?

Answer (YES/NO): YES